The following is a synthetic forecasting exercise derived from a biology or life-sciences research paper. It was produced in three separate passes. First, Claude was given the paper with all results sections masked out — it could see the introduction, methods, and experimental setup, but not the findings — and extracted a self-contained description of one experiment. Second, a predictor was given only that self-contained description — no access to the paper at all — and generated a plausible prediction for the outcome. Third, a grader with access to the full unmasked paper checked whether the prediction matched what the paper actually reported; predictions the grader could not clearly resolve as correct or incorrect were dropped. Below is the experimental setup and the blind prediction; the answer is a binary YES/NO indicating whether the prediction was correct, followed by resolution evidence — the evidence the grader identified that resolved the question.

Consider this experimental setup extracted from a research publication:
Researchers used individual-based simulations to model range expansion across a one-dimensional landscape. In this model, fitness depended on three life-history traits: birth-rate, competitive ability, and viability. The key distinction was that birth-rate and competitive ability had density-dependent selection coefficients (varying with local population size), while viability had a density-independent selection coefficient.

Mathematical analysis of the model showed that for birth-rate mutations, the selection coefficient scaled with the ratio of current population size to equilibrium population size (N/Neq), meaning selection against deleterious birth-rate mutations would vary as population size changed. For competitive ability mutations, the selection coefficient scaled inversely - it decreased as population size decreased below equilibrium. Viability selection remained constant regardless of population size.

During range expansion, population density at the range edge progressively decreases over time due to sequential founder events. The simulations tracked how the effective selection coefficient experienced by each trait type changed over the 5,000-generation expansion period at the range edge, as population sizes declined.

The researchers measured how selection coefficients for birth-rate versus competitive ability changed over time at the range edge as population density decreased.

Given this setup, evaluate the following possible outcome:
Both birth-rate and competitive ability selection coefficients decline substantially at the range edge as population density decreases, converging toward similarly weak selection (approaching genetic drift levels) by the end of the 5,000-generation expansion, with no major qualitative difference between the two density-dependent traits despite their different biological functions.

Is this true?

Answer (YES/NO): NO